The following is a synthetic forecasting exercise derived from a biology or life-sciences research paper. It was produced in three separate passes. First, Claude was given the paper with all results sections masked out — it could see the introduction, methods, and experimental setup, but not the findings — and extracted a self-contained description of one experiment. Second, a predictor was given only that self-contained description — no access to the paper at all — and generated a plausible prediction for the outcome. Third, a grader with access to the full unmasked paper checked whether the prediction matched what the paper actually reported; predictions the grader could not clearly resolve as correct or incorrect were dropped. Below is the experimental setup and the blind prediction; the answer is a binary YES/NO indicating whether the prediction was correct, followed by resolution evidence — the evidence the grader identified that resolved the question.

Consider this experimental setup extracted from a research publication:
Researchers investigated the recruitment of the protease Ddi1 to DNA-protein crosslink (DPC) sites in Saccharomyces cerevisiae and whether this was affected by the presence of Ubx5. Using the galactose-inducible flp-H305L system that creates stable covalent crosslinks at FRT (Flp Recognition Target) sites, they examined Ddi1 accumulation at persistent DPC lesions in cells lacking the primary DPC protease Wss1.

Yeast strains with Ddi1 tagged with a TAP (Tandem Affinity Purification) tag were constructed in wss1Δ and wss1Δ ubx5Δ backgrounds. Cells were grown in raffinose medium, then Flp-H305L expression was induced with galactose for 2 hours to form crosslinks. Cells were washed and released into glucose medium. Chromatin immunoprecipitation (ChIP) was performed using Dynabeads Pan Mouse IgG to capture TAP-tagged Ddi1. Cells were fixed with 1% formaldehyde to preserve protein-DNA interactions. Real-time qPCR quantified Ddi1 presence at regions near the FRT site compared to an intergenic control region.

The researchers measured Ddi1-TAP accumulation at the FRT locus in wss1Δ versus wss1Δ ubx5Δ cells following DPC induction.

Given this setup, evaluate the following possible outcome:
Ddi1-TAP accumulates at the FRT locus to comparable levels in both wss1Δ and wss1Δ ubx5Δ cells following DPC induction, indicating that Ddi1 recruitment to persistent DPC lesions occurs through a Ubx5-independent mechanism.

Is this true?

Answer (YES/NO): YES